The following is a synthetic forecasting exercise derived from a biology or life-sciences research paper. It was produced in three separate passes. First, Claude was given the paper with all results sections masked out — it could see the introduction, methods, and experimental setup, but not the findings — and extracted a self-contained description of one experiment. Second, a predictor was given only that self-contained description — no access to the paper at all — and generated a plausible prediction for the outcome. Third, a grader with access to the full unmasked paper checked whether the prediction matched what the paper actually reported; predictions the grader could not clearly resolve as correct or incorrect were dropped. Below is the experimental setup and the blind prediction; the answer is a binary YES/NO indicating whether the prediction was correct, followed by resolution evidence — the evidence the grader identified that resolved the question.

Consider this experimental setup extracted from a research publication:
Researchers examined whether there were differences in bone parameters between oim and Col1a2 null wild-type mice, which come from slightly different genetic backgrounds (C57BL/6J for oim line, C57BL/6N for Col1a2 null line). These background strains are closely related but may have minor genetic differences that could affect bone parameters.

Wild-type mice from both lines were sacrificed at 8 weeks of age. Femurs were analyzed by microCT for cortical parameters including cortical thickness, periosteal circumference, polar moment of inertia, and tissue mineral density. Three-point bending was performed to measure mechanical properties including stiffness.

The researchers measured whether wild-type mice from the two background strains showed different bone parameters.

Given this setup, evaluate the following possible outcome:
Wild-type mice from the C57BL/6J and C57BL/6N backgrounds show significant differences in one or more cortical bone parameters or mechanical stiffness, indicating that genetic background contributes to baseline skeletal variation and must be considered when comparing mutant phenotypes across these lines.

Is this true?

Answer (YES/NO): YES